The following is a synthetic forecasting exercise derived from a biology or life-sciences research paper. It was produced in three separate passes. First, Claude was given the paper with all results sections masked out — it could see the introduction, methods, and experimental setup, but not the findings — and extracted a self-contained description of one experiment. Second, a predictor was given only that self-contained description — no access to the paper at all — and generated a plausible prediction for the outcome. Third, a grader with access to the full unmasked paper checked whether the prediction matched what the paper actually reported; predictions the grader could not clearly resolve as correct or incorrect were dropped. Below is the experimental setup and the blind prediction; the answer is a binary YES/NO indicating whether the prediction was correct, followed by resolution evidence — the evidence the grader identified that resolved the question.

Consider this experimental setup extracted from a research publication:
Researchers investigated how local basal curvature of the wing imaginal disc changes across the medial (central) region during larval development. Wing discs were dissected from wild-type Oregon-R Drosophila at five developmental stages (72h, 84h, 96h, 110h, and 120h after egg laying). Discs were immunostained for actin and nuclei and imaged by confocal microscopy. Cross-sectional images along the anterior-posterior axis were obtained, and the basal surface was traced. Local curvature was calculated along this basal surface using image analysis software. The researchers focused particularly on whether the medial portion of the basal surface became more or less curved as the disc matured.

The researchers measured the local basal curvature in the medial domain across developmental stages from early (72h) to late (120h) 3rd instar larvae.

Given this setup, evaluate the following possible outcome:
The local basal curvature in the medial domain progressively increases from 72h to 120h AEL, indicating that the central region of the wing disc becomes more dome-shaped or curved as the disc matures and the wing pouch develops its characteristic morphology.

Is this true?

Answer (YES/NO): NO